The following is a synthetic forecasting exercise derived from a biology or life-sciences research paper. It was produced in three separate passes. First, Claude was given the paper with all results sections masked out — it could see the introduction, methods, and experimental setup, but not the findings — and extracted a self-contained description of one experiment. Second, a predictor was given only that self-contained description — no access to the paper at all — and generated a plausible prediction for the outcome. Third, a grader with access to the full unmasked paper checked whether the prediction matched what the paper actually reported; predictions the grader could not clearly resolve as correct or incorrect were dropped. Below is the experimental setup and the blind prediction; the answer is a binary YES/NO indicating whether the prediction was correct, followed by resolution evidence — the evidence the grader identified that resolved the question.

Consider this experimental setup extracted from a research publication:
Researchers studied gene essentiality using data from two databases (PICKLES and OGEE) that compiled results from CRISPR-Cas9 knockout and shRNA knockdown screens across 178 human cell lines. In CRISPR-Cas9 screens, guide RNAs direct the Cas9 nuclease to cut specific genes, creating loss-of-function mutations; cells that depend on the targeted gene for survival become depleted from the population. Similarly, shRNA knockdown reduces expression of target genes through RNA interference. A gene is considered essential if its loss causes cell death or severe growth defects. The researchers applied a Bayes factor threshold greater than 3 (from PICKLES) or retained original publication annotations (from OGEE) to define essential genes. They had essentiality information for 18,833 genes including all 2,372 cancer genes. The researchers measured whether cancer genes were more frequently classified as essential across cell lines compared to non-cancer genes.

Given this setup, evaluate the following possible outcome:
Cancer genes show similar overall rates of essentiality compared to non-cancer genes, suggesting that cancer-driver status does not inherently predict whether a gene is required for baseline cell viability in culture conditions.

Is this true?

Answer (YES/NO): NO